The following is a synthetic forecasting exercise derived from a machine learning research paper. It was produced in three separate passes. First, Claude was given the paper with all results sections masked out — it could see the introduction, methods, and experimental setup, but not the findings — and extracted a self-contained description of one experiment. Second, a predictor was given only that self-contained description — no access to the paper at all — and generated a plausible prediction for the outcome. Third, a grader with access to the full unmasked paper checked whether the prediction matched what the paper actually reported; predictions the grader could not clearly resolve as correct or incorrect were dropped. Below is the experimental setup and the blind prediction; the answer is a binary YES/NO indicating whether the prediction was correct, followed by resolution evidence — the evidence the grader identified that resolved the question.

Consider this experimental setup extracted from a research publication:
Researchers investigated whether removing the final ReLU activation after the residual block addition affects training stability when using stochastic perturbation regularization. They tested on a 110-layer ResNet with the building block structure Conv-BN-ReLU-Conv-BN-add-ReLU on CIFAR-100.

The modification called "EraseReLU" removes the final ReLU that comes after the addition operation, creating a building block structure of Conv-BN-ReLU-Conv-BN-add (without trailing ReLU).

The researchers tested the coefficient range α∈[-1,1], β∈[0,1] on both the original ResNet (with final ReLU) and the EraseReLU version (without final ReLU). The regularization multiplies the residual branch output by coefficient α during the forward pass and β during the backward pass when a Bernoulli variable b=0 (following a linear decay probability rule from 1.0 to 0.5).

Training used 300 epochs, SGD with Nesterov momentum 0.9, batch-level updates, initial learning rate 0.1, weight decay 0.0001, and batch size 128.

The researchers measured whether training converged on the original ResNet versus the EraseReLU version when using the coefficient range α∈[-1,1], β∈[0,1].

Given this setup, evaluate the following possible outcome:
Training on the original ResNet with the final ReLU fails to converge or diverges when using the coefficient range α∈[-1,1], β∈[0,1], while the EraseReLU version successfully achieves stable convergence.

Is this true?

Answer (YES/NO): YES